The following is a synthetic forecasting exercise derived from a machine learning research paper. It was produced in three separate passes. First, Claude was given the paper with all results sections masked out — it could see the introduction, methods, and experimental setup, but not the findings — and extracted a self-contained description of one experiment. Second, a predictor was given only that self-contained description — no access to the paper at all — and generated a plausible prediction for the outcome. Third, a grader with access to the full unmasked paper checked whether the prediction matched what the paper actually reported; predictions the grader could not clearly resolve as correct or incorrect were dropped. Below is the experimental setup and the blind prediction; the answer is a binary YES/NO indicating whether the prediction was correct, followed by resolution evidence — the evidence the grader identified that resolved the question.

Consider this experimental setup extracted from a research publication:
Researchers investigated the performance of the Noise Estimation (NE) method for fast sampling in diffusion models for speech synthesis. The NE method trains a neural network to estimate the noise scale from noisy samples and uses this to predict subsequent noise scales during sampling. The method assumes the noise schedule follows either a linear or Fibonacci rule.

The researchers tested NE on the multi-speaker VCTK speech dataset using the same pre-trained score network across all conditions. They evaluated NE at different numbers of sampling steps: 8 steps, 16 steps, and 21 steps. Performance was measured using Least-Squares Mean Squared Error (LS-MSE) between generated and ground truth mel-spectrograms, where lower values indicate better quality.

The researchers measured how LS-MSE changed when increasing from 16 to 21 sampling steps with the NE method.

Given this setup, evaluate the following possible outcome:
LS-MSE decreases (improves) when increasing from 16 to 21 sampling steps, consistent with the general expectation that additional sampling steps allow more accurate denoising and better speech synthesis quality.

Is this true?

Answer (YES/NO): NO